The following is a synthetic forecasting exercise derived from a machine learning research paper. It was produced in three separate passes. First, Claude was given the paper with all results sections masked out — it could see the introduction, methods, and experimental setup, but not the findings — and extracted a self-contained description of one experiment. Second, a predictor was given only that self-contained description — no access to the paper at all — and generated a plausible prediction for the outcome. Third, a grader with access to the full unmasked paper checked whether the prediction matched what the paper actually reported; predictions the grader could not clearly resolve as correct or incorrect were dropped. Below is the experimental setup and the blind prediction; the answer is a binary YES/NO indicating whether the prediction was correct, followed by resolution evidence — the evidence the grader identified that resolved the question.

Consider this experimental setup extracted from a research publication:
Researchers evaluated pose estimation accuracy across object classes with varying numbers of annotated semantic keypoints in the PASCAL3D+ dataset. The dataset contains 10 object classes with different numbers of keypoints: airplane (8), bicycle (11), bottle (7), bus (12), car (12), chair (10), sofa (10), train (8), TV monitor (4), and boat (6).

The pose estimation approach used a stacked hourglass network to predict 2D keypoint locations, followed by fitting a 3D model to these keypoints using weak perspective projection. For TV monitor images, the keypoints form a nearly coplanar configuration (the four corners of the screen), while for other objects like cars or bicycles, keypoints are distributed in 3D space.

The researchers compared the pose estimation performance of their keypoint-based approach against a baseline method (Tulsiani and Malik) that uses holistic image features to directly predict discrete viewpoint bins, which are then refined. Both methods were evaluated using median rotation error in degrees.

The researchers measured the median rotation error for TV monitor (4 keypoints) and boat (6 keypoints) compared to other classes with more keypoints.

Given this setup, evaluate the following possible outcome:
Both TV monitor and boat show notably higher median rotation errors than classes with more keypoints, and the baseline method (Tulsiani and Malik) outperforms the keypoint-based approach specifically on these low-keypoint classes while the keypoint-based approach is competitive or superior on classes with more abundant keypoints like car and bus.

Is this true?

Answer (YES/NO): YES